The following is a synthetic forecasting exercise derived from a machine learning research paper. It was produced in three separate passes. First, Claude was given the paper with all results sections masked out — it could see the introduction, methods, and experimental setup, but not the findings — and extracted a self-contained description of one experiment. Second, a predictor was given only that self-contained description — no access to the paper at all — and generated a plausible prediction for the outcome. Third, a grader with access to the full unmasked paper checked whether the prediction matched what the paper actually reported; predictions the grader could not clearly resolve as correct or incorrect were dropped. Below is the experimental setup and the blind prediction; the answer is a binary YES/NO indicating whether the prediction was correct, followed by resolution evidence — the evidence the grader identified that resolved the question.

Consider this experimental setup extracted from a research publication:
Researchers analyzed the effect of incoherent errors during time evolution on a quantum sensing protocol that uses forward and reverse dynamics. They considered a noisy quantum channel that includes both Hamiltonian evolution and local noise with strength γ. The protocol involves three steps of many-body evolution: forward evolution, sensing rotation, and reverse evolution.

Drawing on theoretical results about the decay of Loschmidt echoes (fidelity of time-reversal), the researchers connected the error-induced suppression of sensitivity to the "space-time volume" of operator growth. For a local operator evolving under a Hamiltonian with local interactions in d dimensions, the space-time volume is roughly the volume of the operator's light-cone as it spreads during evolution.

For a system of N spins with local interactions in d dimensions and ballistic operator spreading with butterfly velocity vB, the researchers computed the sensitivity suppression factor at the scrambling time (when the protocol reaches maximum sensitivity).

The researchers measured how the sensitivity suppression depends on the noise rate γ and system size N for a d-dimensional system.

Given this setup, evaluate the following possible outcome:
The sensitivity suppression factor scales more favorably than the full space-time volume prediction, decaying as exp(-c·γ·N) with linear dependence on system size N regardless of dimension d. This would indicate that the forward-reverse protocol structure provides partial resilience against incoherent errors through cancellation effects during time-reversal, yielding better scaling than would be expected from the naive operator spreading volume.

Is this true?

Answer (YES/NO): NO